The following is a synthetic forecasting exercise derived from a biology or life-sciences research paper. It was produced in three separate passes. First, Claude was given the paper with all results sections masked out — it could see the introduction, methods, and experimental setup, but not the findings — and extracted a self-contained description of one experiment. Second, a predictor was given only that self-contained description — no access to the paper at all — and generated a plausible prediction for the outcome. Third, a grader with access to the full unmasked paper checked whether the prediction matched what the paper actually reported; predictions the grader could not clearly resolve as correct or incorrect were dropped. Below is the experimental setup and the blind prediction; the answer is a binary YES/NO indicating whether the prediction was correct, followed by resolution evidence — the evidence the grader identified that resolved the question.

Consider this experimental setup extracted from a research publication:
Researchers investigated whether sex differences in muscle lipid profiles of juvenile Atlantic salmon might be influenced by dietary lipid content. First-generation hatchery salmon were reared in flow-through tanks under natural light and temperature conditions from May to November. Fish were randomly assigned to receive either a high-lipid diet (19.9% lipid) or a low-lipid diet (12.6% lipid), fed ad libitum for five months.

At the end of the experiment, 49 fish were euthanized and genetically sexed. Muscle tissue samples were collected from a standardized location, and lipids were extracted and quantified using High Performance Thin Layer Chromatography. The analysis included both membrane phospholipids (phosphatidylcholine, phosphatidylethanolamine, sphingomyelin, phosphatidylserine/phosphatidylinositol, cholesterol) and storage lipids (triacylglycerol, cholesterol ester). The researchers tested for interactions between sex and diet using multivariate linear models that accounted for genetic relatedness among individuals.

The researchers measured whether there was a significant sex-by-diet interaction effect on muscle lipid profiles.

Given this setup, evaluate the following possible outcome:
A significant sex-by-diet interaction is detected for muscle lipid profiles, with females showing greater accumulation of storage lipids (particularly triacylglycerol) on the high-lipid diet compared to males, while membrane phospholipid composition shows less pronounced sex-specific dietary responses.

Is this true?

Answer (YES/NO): NO